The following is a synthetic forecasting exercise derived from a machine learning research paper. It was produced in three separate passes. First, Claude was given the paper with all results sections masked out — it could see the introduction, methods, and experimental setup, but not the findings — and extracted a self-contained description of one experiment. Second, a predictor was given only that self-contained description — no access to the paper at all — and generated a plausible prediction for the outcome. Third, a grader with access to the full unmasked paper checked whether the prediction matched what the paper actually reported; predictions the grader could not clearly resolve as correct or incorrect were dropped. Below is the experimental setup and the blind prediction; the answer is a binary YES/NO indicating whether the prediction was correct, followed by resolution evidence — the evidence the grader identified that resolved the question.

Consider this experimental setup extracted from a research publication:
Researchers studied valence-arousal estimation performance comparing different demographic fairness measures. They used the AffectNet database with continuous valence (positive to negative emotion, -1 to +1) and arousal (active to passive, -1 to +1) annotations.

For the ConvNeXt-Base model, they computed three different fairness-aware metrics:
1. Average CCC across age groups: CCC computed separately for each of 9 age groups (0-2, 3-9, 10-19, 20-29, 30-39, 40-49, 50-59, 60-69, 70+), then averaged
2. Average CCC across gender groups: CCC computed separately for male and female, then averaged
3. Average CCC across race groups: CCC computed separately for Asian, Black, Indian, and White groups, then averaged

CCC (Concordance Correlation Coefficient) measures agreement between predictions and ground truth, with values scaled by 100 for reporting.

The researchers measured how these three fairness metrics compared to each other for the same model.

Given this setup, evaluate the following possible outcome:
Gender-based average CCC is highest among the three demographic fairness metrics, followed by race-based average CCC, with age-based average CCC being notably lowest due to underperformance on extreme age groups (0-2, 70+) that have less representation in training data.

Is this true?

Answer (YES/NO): NO